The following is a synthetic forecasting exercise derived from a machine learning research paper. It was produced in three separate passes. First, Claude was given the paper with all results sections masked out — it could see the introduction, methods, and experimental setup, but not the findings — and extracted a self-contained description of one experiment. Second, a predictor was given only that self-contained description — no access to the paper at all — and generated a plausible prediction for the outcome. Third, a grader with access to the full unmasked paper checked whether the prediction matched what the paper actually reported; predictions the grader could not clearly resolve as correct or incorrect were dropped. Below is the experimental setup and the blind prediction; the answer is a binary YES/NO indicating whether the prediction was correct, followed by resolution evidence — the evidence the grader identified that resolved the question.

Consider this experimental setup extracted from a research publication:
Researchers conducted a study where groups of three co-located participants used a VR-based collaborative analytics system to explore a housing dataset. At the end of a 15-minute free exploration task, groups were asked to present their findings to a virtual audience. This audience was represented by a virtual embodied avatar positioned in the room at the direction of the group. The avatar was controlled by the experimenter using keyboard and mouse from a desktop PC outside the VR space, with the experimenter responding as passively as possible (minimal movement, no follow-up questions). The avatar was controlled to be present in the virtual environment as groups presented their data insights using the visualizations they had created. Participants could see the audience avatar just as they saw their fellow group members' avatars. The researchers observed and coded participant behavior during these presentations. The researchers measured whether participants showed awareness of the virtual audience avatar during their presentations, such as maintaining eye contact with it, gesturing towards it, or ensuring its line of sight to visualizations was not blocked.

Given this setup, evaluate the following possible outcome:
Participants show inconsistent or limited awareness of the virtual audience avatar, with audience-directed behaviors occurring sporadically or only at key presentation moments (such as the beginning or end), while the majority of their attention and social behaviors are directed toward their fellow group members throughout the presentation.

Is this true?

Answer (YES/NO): NO